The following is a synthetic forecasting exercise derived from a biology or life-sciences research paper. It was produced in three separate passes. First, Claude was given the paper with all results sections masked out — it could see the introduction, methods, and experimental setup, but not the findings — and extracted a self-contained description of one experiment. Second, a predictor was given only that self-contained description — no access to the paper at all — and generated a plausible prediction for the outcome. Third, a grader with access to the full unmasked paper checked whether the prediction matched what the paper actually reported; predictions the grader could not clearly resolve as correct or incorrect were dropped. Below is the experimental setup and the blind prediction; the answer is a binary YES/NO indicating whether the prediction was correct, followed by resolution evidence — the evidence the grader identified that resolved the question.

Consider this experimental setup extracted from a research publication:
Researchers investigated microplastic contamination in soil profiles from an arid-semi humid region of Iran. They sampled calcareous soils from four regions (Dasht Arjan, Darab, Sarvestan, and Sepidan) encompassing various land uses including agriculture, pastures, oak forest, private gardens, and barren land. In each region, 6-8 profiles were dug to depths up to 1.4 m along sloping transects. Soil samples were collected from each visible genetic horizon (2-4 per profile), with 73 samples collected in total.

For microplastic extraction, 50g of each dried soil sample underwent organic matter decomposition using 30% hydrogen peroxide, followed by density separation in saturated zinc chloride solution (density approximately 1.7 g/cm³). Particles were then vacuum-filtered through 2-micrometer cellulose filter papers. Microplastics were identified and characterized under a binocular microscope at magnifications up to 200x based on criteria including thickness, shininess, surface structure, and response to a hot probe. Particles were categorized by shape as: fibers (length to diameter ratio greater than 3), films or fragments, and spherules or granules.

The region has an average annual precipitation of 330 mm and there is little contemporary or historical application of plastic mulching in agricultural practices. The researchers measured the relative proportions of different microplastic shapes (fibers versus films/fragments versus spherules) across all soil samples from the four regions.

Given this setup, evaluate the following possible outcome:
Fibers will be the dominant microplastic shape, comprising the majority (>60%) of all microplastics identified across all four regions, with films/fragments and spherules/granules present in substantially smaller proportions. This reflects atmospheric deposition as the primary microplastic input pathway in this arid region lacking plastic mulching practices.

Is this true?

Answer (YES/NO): YES